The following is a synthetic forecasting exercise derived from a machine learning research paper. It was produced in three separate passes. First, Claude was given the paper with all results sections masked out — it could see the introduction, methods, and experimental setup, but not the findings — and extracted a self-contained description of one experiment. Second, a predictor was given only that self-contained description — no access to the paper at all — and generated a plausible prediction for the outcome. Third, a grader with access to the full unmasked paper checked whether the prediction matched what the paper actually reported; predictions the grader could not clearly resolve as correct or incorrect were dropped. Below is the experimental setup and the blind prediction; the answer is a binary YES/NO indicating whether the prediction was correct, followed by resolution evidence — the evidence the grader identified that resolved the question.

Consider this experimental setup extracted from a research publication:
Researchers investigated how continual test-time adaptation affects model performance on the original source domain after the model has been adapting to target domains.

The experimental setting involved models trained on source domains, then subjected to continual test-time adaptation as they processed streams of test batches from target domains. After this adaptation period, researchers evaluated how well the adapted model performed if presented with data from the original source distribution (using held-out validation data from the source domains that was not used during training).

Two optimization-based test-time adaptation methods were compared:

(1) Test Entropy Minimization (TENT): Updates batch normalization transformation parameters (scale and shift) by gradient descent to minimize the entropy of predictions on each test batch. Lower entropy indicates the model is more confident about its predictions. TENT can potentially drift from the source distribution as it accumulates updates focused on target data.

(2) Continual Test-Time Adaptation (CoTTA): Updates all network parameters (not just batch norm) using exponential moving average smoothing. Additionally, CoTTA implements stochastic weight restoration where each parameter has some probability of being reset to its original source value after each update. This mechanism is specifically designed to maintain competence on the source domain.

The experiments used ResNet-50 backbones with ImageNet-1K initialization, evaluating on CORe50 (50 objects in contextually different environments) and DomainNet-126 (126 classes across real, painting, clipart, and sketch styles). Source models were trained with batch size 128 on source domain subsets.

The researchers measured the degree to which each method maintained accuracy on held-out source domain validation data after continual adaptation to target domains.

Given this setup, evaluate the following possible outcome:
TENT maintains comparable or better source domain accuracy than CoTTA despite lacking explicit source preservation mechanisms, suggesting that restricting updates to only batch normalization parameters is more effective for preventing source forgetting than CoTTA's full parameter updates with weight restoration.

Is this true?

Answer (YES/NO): NO